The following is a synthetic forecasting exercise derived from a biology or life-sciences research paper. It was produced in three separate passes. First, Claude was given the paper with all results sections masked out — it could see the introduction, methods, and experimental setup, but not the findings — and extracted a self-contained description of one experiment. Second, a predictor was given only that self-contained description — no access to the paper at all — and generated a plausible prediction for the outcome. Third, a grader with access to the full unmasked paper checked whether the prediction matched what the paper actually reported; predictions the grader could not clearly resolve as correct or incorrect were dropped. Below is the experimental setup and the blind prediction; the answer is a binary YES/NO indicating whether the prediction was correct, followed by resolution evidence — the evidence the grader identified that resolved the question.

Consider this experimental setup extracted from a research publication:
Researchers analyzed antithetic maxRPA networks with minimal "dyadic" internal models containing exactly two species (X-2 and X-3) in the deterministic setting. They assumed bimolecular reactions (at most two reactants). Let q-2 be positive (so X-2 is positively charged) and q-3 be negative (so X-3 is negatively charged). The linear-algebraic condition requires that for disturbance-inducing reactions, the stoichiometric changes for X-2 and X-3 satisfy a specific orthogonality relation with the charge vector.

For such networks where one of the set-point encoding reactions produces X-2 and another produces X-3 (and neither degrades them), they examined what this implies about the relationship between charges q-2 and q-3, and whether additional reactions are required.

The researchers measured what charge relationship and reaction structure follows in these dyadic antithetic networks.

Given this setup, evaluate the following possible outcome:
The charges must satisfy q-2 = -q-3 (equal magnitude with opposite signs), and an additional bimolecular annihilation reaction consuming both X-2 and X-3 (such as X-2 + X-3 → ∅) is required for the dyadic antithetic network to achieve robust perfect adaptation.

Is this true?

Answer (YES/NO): YES